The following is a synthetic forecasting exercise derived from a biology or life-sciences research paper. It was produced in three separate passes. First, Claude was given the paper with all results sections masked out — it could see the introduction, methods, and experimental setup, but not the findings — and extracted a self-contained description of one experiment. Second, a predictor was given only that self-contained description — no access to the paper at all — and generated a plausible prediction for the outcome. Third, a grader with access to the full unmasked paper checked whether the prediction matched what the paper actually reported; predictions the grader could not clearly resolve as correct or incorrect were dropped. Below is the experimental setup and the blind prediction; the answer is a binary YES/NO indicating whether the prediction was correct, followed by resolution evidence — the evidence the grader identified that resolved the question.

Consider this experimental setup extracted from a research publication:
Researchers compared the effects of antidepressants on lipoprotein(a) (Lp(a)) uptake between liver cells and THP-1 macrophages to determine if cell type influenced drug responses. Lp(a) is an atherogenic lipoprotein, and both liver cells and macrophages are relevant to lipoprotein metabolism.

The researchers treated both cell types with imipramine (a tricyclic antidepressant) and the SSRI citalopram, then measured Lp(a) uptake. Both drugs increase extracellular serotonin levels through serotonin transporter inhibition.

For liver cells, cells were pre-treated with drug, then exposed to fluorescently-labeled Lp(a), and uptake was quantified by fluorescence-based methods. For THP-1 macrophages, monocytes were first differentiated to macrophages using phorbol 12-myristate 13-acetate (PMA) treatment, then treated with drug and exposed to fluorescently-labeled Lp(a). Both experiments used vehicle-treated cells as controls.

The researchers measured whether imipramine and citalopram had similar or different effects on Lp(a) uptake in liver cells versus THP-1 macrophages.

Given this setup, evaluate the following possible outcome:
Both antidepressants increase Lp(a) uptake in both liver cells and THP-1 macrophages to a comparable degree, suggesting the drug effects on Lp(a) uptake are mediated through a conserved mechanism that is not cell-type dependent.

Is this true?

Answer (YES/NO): NO